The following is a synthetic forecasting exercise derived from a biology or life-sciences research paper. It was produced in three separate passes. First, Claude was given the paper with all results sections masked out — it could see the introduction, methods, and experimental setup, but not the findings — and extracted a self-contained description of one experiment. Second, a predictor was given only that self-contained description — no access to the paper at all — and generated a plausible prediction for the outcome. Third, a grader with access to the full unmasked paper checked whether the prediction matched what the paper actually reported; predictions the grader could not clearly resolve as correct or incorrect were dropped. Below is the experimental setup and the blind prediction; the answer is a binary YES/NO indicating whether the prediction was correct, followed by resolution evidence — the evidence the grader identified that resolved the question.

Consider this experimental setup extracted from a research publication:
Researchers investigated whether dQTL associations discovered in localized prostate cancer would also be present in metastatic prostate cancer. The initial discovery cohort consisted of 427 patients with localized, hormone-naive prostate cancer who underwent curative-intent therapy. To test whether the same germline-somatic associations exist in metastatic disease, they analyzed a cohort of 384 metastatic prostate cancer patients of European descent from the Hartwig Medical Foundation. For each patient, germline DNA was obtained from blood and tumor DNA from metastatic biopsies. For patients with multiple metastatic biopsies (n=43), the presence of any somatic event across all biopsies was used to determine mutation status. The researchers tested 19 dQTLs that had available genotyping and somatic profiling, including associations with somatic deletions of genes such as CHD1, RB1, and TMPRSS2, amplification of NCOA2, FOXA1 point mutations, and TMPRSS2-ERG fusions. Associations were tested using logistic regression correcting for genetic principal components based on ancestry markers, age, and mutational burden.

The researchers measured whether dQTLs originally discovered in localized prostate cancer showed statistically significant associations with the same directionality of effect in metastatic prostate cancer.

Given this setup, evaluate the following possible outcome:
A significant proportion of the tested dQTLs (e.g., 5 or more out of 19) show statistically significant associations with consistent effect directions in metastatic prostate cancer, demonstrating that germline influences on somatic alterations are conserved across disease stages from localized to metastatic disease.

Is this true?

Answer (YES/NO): YES